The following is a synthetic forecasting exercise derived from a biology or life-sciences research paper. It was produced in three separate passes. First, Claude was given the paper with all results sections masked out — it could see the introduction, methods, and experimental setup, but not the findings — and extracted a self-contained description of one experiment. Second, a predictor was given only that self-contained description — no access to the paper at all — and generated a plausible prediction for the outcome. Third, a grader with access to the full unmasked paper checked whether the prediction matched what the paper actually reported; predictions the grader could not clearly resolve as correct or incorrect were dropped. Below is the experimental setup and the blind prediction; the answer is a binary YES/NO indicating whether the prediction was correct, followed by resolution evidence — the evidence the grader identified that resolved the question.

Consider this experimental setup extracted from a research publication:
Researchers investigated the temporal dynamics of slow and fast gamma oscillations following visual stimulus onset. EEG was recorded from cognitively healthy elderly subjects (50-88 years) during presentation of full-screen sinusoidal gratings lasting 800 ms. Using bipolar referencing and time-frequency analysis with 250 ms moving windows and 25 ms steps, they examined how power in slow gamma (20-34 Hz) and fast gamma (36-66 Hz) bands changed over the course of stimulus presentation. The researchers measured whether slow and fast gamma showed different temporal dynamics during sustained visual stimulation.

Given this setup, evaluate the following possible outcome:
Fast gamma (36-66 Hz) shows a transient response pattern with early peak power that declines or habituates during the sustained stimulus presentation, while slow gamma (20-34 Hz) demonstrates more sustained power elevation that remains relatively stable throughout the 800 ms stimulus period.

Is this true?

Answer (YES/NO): NO